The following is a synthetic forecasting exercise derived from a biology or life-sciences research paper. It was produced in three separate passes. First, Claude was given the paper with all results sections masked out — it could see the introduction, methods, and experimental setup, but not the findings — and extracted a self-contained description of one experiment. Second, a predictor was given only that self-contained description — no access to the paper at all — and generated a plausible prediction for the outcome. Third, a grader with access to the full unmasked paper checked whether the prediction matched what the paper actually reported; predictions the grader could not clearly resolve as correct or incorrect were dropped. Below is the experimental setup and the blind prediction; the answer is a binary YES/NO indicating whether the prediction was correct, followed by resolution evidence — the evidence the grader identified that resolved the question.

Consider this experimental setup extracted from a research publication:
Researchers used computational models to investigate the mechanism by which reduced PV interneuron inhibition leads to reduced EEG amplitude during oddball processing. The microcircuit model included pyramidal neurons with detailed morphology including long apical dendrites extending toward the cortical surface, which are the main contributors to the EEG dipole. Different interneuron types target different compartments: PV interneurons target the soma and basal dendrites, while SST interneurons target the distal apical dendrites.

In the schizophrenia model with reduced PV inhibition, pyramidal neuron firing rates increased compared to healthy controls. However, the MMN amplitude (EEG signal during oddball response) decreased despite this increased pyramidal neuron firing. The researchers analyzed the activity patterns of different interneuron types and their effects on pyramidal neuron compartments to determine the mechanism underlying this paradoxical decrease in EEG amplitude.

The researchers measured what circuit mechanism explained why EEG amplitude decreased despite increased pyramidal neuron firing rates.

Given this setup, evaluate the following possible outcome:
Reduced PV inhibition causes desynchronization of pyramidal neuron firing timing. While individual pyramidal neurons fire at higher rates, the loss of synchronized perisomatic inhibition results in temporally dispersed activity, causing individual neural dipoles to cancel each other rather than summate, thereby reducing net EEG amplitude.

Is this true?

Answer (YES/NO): NO